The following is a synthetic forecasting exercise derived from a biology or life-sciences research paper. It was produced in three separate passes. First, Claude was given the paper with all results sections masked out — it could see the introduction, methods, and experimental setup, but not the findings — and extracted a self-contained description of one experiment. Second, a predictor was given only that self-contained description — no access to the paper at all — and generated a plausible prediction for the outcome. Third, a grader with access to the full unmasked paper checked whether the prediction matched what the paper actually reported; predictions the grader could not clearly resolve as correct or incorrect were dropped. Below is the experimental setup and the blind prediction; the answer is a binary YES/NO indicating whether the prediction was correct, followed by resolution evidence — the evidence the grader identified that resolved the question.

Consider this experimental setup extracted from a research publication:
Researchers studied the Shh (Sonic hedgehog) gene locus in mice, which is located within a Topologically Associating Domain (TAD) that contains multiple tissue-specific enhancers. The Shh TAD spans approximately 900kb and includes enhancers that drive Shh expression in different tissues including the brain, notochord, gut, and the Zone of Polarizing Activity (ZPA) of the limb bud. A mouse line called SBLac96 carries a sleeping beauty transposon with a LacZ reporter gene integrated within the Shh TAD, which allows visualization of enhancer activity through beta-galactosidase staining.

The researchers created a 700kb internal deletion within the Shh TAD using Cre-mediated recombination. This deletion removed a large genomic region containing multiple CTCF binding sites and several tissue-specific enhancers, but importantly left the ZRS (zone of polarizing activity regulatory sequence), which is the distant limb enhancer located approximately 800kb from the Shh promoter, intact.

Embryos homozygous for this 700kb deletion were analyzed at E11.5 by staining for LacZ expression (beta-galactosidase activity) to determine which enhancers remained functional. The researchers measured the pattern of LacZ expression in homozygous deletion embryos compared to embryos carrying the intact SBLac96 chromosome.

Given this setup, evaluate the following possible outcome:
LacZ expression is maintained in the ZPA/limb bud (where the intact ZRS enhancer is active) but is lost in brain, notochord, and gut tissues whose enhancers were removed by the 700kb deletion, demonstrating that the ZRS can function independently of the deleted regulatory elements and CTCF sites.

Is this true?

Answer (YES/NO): YES